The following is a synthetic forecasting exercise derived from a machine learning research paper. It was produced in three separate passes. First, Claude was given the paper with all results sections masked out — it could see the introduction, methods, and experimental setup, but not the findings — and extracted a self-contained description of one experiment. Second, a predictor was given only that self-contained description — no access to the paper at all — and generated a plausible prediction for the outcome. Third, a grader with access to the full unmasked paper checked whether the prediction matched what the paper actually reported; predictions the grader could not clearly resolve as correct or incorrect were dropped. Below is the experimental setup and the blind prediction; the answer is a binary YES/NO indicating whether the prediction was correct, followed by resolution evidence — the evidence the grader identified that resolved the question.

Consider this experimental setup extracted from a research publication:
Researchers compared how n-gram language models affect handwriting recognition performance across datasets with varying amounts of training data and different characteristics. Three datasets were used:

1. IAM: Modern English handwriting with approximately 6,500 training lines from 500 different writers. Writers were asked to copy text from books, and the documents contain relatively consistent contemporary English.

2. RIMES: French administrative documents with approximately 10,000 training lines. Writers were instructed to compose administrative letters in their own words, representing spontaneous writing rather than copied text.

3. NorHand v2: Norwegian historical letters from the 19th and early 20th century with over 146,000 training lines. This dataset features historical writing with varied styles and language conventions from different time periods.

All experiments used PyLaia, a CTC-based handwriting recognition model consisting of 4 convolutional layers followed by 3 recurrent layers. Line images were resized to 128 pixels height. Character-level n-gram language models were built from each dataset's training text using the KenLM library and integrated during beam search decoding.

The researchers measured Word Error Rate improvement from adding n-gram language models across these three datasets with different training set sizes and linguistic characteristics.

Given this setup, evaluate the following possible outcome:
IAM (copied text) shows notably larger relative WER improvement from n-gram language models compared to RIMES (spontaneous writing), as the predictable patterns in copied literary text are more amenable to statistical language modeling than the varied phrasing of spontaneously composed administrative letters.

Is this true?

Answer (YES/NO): NO